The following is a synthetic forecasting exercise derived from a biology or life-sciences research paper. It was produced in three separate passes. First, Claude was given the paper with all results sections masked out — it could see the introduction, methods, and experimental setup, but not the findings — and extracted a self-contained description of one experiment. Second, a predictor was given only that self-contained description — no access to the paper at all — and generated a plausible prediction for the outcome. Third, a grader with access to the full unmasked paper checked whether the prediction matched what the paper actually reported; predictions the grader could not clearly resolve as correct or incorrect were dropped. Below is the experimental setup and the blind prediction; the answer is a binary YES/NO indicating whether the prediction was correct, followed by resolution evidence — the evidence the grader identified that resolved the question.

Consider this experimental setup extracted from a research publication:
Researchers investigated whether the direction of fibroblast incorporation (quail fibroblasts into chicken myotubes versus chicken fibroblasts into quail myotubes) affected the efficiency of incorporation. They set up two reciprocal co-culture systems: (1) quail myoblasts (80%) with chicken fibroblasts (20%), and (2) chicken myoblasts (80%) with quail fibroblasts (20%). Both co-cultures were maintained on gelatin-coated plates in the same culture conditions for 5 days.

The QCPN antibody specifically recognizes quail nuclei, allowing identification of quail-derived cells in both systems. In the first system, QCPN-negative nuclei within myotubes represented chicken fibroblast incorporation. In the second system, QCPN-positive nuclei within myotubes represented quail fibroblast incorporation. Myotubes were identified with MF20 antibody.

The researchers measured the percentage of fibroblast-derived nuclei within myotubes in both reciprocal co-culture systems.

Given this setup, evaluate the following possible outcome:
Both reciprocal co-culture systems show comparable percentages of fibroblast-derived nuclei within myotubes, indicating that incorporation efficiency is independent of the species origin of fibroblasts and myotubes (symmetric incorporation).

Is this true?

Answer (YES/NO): NO